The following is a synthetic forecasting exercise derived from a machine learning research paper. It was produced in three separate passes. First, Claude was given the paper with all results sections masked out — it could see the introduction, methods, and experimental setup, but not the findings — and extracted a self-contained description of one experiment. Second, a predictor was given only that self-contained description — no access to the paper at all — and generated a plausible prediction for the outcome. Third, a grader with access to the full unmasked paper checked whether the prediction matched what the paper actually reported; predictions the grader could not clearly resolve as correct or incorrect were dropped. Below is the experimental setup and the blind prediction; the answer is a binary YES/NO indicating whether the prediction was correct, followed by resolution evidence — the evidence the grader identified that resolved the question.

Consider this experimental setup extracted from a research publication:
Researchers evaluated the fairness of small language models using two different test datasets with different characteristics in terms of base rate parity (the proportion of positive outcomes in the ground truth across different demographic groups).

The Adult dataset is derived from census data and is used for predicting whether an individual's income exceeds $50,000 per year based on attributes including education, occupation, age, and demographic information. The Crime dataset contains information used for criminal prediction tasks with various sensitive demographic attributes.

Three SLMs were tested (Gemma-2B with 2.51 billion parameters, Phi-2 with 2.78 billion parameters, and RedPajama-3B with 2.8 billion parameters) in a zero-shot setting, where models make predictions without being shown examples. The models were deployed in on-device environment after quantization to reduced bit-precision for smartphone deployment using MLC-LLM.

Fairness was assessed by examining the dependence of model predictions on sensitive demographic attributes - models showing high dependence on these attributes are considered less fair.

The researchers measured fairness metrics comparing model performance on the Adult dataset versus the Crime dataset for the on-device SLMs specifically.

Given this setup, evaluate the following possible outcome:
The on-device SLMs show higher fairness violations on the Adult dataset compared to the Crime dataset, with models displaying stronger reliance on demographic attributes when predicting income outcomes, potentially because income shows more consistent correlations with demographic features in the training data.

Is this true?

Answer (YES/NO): NO